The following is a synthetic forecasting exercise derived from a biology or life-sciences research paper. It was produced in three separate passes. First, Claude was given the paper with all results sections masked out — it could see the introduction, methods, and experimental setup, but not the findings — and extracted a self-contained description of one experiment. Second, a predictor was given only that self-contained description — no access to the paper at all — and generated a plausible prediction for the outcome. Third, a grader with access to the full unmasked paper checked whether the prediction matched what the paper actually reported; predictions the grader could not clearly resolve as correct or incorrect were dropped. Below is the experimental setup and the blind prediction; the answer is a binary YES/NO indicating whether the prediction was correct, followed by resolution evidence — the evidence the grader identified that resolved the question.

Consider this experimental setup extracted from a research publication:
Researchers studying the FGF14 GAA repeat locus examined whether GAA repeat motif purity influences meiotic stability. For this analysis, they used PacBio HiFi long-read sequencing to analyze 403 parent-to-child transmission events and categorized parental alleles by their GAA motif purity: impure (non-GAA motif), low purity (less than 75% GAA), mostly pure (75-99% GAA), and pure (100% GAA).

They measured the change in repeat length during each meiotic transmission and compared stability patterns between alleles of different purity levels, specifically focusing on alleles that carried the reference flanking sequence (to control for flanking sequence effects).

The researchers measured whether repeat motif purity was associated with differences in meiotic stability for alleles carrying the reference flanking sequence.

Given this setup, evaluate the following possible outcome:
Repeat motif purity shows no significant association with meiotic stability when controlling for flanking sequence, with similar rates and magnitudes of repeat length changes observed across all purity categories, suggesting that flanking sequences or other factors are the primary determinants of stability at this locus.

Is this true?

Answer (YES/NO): NO